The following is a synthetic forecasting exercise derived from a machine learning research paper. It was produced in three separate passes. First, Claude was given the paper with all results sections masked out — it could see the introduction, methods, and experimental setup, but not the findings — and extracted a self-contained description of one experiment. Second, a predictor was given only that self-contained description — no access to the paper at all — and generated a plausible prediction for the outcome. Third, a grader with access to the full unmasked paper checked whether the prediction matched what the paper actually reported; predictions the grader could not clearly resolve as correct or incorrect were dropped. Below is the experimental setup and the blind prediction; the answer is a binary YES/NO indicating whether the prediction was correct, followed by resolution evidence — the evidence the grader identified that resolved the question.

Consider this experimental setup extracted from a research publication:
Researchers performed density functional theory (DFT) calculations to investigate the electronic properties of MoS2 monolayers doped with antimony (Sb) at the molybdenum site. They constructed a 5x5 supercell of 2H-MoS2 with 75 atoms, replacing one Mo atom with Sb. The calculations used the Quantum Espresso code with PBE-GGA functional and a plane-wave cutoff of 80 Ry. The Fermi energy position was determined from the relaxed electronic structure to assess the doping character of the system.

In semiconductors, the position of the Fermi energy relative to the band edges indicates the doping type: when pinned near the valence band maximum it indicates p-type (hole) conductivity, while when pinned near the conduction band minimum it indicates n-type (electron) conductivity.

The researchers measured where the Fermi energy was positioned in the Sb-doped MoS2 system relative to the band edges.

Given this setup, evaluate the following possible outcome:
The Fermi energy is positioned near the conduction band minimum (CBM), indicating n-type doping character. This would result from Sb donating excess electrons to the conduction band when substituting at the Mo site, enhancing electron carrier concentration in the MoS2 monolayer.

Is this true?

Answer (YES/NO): NO